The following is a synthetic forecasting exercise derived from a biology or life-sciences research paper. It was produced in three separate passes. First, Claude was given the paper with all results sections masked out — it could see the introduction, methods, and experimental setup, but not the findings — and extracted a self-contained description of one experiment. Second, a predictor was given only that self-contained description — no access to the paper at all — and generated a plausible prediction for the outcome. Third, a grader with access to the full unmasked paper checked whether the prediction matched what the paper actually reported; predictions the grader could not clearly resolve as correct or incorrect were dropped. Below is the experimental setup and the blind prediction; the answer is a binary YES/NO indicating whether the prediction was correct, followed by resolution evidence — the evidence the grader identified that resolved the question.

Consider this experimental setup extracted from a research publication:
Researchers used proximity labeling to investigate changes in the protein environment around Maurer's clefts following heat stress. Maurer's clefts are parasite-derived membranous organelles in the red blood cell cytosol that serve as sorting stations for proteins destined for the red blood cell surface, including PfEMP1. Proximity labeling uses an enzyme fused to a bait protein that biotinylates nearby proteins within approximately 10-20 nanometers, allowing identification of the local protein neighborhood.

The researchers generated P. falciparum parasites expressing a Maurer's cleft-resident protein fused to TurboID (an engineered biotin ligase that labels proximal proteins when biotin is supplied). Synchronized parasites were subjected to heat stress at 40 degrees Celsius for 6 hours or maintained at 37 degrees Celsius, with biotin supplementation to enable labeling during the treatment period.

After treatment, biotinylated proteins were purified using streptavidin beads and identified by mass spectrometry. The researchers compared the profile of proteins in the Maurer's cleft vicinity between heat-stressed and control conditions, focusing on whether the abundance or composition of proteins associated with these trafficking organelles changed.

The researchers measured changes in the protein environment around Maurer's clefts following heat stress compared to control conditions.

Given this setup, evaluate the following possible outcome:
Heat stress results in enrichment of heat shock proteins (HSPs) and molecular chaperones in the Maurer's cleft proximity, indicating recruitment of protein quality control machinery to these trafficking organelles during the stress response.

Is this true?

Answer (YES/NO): NO